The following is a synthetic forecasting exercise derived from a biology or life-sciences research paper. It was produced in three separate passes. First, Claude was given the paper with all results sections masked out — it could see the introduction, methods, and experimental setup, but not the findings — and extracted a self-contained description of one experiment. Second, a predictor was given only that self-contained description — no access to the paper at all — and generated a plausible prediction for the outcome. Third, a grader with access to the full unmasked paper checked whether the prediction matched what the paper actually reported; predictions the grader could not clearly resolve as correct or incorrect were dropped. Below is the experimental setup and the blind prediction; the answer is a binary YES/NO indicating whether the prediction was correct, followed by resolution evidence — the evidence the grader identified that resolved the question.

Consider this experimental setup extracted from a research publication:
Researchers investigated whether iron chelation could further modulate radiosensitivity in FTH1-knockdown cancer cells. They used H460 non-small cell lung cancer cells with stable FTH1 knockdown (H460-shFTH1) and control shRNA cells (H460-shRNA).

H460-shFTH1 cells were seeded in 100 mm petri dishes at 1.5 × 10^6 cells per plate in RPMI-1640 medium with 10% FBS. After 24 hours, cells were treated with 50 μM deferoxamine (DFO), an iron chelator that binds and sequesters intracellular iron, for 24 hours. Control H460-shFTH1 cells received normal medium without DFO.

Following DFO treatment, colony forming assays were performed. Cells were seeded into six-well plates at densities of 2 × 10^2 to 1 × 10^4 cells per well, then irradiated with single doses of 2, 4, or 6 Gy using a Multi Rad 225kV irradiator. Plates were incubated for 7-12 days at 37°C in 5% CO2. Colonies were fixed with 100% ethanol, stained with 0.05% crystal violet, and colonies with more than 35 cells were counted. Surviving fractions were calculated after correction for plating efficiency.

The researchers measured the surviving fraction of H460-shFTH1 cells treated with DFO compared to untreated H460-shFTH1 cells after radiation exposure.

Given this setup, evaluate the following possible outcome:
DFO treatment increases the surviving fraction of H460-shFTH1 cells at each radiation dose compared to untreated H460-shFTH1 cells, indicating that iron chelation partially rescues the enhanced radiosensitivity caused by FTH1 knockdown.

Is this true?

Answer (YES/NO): YES